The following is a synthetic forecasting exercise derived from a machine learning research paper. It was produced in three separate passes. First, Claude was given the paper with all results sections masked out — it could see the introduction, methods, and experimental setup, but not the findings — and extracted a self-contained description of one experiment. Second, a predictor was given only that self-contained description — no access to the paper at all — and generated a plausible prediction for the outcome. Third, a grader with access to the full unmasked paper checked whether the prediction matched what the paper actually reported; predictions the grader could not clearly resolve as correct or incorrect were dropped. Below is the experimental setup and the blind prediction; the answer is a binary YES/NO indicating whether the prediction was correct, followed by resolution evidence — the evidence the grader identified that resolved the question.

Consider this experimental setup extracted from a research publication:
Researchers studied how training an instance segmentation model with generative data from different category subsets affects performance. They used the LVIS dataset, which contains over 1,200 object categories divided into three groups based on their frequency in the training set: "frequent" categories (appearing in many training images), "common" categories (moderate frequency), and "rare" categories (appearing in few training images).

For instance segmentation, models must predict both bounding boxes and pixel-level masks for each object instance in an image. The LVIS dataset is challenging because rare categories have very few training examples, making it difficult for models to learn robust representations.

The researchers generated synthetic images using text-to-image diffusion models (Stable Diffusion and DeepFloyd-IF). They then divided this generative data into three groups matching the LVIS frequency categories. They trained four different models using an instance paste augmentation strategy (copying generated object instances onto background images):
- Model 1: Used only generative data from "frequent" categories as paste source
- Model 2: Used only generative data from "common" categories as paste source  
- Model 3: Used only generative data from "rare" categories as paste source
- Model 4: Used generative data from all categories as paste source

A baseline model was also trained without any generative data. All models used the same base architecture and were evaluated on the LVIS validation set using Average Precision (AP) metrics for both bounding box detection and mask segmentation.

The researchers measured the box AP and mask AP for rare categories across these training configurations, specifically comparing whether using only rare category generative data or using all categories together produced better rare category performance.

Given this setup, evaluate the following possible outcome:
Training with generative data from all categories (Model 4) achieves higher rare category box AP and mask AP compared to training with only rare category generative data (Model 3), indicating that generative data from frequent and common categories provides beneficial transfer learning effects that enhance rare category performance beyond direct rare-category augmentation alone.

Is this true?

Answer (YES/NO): YES